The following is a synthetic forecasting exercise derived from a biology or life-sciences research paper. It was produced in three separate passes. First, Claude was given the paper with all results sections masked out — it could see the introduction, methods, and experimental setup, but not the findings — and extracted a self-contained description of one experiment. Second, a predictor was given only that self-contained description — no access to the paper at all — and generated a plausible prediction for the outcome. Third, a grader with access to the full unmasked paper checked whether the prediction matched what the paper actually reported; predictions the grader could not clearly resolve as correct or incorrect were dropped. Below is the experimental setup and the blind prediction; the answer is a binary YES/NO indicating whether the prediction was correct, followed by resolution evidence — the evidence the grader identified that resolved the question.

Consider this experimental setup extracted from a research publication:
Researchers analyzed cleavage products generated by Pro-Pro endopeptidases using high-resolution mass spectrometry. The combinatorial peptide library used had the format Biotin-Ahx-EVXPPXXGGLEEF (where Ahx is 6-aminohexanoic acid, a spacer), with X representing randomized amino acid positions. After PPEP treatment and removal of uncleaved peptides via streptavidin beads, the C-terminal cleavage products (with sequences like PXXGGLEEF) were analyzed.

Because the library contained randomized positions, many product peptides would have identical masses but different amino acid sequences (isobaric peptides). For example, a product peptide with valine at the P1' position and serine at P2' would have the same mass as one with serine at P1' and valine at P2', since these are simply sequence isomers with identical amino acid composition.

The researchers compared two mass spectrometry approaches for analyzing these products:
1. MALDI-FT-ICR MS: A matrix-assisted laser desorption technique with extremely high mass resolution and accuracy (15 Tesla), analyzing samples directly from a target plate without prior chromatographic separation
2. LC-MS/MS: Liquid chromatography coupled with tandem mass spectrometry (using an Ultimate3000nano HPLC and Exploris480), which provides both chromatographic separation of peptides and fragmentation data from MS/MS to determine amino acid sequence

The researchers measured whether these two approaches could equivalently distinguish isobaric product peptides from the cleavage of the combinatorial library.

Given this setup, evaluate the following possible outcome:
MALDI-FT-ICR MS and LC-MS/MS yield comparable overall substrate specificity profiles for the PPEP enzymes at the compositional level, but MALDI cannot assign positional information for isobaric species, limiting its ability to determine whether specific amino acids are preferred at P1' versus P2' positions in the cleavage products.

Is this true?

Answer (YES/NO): YES